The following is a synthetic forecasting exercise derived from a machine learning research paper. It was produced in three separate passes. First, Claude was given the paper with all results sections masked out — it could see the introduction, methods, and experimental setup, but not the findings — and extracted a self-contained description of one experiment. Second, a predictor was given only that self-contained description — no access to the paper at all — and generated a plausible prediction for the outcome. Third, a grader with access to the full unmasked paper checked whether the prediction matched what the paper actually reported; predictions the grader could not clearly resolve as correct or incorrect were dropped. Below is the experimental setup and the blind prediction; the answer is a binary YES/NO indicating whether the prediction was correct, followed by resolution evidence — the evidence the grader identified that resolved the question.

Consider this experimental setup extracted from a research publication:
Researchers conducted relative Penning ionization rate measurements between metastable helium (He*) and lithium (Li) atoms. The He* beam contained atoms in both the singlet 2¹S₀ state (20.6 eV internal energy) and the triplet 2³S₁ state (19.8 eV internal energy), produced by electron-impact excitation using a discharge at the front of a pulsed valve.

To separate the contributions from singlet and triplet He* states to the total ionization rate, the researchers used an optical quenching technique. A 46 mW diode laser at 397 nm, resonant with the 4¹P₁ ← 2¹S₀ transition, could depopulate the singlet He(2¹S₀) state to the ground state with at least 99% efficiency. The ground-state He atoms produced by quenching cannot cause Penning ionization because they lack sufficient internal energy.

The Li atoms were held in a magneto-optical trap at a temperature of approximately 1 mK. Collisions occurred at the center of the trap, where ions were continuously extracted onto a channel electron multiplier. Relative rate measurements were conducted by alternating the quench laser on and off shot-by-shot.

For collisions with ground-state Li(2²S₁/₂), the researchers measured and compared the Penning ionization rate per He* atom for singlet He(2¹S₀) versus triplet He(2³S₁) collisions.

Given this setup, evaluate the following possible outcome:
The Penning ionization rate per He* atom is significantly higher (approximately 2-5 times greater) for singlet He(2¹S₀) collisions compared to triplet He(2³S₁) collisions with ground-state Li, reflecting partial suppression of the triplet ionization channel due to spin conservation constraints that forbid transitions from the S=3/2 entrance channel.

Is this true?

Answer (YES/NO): YES